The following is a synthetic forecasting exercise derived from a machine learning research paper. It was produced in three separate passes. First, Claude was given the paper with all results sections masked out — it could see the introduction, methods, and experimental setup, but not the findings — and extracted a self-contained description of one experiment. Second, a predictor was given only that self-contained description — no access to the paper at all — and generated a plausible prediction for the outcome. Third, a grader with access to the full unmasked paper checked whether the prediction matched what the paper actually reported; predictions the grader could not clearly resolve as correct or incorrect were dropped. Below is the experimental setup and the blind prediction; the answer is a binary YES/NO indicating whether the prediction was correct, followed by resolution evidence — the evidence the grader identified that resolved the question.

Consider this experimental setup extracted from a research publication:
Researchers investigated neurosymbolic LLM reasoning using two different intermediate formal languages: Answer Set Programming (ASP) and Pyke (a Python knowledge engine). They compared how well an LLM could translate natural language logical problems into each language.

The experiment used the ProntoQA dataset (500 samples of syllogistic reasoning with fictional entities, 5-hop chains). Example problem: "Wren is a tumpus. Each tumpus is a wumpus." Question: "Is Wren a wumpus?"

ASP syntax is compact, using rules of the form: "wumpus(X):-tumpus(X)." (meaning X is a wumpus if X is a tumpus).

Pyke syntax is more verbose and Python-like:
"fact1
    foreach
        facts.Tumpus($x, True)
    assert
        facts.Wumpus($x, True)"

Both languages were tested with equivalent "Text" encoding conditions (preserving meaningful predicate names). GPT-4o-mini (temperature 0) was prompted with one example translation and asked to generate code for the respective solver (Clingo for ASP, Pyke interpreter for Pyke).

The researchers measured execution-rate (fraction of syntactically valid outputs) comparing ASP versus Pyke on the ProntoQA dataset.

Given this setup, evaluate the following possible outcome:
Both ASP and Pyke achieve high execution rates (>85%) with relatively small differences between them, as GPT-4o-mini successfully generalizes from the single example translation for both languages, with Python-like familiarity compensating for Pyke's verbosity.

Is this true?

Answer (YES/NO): YES